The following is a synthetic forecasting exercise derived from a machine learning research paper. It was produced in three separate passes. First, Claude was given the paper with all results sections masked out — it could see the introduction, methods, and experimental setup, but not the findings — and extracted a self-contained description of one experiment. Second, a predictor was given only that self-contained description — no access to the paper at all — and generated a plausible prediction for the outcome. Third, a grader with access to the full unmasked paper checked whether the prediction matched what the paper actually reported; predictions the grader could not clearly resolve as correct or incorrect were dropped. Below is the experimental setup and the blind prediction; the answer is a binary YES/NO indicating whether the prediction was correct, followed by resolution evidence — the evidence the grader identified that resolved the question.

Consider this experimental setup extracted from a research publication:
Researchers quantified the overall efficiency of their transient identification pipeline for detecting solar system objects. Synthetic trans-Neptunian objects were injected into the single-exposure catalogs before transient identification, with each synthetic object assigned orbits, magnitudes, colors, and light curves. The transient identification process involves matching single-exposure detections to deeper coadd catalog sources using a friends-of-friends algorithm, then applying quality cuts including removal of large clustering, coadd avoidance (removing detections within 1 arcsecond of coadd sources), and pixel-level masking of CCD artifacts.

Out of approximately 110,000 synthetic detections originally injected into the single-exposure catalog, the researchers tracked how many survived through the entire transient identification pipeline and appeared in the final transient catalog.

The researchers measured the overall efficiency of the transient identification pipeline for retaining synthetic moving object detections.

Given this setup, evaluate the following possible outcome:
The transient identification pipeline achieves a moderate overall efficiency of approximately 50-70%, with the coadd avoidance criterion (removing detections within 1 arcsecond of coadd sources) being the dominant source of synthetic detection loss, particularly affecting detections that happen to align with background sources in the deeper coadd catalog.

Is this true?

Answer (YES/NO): NO